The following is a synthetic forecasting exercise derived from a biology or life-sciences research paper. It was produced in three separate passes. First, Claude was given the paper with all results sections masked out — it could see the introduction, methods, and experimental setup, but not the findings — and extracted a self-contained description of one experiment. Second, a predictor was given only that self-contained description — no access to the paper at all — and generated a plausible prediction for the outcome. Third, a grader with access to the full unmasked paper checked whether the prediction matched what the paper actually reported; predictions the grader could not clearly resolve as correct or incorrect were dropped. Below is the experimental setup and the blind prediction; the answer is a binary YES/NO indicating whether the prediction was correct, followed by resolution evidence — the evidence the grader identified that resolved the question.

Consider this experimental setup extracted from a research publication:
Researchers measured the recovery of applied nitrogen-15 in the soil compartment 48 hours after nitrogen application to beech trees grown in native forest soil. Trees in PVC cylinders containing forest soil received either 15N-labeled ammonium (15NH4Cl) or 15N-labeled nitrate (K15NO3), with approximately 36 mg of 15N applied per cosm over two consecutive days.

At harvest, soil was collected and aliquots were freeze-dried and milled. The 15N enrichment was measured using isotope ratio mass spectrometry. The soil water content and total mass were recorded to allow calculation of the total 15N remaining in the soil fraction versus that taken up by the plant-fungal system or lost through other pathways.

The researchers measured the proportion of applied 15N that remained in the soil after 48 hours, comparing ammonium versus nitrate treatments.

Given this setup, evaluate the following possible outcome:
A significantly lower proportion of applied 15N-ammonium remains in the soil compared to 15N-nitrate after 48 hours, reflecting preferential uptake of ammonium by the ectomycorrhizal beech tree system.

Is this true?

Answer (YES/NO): NO